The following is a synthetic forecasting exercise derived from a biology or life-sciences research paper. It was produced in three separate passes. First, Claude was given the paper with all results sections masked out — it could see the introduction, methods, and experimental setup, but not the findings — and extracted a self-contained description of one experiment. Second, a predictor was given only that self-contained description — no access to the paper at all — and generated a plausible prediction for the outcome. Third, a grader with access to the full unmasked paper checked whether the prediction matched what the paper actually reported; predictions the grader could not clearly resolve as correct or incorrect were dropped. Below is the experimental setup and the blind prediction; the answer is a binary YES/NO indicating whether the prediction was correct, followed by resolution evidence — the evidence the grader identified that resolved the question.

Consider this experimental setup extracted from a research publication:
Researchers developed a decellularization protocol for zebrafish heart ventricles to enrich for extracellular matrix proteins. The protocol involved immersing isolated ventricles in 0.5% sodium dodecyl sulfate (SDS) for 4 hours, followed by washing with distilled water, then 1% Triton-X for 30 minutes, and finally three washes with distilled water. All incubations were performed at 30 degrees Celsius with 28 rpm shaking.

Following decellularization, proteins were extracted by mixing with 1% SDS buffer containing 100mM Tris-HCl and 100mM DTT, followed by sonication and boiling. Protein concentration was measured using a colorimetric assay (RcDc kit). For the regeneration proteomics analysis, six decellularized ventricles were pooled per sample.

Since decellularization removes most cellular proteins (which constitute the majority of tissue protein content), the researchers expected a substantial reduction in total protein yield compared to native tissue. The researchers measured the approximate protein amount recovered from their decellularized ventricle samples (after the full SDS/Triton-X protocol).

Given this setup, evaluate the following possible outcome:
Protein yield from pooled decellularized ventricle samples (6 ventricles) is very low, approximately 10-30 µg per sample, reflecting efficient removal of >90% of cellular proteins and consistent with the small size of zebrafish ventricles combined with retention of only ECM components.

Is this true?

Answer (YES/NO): NO